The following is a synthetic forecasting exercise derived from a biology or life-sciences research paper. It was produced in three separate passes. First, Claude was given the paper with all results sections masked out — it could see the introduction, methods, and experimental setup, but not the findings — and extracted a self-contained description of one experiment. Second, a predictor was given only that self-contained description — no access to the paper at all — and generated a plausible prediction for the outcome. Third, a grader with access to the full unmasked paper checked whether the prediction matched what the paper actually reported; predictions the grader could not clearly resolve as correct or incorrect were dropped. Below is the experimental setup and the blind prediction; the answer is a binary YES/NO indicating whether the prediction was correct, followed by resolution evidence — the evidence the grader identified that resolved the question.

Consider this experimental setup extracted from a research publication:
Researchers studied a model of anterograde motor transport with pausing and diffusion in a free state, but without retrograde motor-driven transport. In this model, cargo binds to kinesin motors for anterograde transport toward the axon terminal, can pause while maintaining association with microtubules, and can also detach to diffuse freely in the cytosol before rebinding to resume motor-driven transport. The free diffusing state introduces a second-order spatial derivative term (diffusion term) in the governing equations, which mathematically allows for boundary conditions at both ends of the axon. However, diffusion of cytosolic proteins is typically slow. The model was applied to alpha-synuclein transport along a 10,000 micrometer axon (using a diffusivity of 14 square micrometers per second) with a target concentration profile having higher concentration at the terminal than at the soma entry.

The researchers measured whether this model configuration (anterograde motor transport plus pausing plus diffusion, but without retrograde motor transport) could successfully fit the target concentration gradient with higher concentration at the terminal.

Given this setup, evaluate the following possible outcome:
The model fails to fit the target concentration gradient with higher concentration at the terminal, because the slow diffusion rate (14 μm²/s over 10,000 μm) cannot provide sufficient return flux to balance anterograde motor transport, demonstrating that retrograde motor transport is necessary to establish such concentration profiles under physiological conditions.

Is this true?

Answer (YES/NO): NO